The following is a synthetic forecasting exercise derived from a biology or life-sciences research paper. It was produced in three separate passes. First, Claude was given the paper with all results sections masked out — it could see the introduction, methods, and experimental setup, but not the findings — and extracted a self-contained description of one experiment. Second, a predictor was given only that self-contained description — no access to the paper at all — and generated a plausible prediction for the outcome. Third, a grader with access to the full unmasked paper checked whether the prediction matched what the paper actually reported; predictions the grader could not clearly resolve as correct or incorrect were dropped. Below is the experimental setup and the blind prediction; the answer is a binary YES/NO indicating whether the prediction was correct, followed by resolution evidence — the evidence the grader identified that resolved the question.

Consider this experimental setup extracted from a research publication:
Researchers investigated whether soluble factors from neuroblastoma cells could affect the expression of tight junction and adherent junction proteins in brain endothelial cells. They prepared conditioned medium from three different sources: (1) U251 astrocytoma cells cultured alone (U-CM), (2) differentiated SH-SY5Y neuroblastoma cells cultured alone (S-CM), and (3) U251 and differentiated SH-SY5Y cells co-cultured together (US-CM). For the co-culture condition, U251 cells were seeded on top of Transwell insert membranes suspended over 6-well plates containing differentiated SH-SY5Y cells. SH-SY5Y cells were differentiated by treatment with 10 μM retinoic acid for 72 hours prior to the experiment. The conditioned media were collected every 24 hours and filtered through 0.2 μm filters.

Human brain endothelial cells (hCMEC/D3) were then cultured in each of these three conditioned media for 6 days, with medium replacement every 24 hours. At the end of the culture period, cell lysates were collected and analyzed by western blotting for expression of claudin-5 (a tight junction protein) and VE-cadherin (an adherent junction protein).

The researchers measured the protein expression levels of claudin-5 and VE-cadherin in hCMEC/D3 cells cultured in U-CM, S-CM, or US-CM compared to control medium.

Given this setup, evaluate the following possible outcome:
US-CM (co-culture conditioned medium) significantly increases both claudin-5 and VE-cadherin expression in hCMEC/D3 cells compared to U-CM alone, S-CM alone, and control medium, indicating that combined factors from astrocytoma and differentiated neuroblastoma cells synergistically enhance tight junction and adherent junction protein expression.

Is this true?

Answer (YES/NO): YES